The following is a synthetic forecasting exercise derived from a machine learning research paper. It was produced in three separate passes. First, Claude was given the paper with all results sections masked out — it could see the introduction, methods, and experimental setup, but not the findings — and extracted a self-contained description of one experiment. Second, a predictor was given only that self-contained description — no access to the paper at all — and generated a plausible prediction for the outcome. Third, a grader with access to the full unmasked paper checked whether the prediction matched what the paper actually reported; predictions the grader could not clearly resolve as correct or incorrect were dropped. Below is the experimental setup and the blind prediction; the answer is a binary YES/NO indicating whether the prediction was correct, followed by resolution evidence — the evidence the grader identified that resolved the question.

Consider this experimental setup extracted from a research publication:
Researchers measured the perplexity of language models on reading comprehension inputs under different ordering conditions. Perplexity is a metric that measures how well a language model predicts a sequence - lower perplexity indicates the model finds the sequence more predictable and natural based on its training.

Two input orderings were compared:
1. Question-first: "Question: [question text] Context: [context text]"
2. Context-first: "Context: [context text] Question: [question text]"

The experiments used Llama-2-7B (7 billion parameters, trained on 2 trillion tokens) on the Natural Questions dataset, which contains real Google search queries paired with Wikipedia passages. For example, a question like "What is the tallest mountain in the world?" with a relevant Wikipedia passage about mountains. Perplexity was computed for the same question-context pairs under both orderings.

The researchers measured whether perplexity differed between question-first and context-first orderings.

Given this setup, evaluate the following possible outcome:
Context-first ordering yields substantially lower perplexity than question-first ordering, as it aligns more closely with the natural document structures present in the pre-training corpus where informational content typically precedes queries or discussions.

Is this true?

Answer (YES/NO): NO